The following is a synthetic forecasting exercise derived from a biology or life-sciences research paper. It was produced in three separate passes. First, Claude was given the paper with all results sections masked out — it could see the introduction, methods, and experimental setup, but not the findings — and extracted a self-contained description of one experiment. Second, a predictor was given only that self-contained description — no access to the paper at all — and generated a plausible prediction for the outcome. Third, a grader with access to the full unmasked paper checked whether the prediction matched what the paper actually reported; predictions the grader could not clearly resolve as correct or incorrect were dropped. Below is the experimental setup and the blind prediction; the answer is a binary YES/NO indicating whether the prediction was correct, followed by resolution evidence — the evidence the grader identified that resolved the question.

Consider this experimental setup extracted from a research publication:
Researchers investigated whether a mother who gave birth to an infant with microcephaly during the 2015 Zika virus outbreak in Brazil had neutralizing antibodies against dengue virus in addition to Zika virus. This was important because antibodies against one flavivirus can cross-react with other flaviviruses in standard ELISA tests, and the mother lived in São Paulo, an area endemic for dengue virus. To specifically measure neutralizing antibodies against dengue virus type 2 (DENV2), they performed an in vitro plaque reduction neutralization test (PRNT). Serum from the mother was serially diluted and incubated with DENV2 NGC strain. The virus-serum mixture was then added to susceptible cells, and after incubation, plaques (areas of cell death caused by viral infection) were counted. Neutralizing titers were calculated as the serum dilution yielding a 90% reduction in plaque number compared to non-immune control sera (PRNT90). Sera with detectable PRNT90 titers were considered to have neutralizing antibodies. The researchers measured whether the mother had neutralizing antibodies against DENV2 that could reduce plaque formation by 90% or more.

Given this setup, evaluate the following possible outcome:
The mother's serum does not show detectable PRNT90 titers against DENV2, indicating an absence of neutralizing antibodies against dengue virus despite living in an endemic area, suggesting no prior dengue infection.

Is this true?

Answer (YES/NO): NO